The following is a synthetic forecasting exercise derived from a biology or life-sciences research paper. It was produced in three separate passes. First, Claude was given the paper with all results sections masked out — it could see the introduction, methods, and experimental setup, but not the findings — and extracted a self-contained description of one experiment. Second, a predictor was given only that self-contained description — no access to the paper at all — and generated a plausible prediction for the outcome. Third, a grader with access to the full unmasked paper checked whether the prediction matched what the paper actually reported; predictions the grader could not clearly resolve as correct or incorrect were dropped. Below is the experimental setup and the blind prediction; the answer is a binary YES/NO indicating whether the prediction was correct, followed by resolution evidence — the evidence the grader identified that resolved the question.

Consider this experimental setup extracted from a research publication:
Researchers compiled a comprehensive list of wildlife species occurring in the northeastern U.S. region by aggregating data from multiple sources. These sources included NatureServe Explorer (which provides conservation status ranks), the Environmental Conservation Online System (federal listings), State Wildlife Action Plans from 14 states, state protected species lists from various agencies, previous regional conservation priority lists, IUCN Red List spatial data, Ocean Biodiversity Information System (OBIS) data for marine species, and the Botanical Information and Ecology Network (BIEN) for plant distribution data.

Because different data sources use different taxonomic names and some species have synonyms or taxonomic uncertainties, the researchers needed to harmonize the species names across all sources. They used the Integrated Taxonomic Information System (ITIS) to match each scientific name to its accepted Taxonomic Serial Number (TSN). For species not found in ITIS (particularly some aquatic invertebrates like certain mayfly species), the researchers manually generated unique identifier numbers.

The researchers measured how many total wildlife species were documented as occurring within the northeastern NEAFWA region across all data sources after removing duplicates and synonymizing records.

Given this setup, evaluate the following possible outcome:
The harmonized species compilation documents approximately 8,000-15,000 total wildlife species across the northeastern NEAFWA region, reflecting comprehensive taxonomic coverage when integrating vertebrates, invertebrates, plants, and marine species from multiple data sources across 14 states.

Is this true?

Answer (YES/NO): NO